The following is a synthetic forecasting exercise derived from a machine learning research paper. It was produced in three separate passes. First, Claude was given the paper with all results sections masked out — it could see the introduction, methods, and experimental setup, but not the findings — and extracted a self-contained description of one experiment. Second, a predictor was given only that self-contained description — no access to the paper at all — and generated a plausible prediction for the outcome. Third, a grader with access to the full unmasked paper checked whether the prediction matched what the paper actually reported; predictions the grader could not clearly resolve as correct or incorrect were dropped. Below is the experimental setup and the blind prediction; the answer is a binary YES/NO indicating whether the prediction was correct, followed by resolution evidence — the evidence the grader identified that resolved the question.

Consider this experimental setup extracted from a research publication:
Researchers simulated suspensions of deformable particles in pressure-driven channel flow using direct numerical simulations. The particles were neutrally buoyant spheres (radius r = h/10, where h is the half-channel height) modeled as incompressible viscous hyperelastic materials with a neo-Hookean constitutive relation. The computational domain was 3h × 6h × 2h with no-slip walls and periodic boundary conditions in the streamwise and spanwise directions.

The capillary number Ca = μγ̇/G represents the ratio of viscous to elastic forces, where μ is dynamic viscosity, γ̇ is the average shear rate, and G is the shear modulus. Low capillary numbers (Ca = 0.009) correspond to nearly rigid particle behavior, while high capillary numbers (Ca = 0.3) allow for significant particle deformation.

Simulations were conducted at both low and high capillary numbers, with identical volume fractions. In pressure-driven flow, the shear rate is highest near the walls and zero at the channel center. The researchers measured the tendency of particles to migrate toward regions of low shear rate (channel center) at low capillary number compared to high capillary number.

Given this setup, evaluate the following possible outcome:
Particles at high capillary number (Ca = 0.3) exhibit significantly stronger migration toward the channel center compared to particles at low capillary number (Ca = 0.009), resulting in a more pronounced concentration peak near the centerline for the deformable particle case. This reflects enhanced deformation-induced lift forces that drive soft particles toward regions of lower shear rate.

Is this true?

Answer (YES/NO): YES